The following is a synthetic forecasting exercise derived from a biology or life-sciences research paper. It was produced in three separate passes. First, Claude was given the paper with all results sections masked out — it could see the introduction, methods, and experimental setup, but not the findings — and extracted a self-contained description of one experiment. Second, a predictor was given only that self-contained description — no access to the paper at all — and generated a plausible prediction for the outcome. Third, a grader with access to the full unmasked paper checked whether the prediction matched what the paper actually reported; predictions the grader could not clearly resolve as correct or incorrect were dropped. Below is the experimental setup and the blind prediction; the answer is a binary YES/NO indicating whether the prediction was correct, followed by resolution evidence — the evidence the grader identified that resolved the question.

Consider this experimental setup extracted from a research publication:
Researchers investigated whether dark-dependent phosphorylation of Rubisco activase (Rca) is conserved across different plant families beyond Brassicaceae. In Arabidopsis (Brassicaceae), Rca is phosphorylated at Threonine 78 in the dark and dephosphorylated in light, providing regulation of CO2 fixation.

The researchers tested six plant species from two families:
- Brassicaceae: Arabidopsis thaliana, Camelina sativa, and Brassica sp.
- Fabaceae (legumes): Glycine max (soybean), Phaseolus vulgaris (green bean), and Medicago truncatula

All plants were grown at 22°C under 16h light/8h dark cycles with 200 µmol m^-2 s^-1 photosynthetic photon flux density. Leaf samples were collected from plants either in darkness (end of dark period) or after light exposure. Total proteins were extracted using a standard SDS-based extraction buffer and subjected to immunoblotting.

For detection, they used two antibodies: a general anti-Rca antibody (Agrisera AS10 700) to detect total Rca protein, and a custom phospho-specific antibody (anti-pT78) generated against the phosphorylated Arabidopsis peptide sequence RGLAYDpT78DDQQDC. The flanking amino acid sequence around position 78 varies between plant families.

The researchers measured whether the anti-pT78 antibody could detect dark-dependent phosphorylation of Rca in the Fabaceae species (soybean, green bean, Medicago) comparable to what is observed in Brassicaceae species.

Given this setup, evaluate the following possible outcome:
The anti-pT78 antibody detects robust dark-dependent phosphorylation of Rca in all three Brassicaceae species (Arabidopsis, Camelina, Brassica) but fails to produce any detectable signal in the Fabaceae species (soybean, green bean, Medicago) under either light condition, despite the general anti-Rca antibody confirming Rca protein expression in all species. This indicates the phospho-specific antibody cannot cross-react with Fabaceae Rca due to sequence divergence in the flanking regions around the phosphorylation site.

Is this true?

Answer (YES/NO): NO